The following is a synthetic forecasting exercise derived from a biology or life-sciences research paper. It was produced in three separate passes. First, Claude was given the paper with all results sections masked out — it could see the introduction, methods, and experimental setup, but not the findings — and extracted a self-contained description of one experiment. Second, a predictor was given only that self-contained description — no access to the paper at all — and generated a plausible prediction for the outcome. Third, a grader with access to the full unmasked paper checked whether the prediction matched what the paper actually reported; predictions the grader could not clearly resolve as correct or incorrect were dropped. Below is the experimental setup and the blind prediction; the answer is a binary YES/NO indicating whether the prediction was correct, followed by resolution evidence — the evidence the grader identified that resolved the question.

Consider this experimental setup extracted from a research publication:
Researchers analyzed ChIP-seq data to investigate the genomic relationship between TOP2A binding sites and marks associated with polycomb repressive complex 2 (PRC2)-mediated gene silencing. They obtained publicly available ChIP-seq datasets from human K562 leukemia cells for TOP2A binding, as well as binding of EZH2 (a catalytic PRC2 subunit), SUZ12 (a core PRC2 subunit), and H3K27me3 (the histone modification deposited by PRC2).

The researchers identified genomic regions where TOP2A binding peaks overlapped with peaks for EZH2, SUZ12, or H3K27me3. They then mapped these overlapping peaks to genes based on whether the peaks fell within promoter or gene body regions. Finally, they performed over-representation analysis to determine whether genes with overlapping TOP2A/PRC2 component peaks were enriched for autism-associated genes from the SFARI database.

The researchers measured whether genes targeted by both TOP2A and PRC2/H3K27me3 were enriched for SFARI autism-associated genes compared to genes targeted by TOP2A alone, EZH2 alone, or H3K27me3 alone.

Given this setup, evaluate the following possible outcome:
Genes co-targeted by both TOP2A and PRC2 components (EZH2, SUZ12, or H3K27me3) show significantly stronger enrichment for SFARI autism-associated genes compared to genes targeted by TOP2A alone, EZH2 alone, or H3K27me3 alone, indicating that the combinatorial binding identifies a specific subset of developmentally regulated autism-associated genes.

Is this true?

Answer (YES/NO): YES